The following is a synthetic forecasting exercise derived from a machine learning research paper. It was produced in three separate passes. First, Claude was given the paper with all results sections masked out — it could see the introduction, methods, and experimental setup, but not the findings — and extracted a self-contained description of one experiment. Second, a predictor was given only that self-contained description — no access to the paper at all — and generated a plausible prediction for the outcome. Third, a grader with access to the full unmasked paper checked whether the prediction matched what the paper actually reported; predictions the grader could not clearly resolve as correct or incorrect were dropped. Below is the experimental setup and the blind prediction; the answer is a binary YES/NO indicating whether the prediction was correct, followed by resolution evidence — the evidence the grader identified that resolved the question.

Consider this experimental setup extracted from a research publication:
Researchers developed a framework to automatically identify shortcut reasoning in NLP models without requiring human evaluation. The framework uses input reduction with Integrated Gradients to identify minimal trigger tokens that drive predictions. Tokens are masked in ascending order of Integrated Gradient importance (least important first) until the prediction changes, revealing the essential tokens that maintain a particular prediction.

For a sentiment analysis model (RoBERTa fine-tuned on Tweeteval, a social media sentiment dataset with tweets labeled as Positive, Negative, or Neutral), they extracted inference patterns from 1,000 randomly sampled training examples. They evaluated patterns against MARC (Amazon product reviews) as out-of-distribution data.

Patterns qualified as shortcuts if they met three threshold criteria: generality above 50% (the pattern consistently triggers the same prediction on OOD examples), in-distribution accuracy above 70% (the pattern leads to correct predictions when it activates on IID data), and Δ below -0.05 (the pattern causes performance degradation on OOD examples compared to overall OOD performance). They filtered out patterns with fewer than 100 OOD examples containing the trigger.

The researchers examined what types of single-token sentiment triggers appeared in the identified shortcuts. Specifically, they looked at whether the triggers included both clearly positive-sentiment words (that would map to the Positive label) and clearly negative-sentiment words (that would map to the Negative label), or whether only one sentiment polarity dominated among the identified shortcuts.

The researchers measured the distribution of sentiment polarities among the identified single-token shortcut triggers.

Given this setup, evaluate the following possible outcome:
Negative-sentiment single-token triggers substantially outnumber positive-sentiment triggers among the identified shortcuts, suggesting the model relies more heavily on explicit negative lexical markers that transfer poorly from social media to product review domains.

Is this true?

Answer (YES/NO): NO